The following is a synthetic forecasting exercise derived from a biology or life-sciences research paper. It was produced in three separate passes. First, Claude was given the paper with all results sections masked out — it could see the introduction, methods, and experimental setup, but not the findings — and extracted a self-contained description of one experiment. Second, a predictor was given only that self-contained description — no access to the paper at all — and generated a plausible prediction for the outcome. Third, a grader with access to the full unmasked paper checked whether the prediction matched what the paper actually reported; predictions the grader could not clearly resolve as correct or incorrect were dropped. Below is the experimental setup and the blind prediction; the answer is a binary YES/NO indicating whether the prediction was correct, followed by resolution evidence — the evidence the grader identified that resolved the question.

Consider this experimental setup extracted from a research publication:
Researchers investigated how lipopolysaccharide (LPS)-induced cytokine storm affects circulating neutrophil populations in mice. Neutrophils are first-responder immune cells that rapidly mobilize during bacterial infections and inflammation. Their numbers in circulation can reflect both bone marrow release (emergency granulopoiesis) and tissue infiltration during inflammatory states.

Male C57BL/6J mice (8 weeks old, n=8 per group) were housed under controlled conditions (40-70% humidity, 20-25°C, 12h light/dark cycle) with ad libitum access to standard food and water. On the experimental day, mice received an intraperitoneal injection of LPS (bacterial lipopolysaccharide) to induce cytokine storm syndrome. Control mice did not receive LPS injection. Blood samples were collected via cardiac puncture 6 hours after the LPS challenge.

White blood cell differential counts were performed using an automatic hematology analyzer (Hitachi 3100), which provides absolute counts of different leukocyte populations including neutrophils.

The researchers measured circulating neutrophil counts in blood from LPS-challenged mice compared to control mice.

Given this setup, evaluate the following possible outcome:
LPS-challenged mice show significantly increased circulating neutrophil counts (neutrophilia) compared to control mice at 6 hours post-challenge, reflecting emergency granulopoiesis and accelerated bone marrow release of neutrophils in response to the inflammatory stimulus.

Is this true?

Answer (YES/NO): YES